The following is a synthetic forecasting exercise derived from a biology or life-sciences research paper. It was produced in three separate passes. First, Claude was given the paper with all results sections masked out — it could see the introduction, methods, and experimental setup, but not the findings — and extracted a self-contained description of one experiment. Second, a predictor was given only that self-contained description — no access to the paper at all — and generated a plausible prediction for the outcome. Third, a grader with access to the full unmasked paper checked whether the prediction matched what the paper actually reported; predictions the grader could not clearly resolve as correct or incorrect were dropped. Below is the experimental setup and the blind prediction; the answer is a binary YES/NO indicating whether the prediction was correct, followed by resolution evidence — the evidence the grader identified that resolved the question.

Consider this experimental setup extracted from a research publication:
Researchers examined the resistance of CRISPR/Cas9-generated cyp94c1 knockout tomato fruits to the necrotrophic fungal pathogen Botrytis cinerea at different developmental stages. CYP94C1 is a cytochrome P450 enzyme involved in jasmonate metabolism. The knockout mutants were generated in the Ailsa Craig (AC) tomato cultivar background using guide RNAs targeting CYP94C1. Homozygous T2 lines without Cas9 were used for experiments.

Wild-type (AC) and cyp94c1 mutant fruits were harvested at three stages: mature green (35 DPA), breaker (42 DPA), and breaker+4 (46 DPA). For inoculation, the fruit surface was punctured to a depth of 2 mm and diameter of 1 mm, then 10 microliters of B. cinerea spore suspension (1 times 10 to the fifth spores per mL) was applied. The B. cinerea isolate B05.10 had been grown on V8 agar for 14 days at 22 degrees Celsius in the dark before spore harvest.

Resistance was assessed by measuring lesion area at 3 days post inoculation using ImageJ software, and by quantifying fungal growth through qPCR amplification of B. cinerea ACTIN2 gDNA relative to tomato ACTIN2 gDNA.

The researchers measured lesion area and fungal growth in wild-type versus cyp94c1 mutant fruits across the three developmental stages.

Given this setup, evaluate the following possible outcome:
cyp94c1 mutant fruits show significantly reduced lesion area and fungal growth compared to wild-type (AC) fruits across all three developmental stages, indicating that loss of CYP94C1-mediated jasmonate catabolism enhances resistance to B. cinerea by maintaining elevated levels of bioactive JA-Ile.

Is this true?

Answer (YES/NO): NO